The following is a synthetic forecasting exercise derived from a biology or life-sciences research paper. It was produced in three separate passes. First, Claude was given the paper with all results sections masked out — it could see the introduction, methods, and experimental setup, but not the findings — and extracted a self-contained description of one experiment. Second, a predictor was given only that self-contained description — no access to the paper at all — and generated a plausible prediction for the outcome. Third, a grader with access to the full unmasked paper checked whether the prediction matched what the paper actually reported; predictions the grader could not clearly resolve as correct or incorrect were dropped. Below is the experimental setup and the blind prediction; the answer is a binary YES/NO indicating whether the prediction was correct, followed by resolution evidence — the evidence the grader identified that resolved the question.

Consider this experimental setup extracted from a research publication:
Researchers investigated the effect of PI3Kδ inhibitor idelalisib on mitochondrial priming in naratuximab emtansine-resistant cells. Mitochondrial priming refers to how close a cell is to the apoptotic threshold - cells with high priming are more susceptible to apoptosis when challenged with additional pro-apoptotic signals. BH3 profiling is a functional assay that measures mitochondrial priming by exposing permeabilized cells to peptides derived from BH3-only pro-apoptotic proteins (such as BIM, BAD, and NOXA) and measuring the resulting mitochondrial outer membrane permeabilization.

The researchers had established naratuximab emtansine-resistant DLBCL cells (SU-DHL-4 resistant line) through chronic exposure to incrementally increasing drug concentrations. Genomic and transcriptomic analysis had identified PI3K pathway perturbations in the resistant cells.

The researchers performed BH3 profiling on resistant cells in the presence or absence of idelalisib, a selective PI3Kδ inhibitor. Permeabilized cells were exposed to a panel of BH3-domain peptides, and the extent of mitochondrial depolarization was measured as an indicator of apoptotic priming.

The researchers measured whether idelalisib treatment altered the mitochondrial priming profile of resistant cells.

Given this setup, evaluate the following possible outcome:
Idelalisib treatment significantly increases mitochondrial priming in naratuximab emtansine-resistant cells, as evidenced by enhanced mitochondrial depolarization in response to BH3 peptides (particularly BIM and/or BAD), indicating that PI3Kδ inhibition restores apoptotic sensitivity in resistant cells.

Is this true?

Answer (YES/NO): YES